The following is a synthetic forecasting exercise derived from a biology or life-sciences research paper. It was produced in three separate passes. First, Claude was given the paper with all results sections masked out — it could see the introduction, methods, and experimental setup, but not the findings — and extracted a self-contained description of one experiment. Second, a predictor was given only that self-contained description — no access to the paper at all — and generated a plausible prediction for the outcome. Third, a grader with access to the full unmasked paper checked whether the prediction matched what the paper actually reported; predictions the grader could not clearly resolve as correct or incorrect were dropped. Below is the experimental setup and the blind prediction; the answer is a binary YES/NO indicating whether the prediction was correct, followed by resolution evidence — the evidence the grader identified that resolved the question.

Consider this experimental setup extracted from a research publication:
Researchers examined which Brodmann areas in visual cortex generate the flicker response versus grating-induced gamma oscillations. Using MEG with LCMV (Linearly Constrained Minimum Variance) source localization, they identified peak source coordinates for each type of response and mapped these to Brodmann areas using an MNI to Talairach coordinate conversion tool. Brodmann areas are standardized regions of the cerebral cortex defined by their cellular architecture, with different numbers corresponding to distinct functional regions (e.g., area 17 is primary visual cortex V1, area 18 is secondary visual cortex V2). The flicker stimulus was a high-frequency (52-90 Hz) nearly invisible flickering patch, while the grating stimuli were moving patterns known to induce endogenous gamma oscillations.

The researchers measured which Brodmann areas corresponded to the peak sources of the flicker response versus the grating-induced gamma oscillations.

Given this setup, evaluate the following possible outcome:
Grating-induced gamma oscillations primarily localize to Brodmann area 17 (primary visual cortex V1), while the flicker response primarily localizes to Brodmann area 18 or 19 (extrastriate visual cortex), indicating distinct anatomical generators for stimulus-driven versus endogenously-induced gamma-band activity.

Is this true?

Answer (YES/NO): NO